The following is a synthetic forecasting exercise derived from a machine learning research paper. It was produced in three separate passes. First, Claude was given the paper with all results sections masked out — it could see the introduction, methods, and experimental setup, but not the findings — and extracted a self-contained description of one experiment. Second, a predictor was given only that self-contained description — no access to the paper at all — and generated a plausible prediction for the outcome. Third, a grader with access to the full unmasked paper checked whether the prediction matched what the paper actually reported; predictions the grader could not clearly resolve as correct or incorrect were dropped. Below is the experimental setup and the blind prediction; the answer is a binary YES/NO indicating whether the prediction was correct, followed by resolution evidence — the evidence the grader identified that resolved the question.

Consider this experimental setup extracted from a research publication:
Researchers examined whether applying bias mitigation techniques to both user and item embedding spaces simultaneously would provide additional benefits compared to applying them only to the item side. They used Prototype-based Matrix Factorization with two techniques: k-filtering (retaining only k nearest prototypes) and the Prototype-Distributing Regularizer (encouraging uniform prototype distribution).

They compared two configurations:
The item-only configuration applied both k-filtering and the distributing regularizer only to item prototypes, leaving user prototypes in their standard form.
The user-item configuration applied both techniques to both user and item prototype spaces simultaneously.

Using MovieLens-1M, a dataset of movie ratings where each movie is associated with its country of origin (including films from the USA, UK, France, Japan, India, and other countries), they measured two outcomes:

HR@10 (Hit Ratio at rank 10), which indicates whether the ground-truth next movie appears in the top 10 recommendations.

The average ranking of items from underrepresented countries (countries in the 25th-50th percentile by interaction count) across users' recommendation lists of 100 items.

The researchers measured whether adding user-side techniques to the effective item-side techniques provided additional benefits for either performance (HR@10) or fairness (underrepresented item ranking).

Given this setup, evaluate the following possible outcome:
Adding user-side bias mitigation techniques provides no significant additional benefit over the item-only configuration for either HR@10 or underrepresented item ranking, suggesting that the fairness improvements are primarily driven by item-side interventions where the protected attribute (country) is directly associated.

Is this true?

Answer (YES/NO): YES